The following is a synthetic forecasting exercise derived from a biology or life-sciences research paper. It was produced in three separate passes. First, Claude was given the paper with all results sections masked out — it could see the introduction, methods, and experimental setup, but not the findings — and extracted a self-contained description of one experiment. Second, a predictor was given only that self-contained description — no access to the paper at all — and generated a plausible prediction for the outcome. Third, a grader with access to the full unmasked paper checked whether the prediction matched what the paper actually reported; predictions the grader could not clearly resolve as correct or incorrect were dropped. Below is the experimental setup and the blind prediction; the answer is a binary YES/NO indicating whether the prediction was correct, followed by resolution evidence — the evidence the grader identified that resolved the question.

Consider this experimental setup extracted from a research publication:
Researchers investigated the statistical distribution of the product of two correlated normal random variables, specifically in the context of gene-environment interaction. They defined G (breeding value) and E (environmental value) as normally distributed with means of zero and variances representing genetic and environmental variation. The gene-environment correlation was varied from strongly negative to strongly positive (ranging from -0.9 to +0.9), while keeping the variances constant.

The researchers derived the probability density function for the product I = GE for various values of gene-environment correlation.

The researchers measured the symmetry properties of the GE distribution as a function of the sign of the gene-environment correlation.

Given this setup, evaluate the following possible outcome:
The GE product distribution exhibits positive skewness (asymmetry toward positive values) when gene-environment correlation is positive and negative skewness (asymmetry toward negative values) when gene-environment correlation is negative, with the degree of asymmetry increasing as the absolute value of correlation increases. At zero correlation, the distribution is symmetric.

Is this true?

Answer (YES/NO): YES